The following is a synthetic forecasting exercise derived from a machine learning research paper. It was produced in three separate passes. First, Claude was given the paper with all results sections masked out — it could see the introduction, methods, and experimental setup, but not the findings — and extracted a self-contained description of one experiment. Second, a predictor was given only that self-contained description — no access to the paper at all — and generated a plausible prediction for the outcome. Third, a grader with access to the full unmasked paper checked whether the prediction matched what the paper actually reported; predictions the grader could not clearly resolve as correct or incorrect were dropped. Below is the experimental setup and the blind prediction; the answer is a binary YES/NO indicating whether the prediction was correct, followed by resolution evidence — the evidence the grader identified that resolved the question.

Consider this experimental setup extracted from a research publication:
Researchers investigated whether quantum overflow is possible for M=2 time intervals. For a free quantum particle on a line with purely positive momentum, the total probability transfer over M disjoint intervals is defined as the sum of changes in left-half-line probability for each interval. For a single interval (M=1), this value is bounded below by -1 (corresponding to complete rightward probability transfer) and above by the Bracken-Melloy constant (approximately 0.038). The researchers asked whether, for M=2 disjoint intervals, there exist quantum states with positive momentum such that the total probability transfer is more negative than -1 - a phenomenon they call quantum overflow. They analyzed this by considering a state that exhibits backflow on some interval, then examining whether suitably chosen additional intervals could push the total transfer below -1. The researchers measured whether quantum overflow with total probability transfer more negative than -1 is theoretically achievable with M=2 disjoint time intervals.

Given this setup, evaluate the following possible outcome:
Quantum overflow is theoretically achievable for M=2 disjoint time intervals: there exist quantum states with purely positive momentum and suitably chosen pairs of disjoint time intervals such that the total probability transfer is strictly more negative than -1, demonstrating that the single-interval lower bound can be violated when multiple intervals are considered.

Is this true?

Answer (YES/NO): YES